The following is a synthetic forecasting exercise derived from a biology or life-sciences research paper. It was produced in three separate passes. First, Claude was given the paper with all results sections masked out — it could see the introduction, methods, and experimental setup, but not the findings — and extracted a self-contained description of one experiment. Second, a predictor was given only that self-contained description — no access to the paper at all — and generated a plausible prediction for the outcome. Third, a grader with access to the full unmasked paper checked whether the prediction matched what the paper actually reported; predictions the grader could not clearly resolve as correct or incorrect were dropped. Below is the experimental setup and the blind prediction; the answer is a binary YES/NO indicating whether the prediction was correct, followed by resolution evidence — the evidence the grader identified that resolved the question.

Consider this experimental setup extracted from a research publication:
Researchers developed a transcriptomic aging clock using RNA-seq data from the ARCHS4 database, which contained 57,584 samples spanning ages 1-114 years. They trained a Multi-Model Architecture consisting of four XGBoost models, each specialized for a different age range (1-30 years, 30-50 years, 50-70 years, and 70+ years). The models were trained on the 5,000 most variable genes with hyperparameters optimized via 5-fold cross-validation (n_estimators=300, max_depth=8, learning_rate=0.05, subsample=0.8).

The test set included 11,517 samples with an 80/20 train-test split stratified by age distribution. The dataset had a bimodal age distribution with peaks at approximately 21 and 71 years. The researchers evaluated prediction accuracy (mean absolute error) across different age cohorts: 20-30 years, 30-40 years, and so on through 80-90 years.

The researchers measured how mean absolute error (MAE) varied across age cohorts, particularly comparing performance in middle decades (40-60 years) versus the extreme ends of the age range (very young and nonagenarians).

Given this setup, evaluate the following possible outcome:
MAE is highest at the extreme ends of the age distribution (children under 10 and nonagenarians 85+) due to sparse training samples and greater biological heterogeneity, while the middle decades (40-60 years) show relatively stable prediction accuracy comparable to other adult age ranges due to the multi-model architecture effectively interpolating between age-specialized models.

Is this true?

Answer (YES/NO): YES